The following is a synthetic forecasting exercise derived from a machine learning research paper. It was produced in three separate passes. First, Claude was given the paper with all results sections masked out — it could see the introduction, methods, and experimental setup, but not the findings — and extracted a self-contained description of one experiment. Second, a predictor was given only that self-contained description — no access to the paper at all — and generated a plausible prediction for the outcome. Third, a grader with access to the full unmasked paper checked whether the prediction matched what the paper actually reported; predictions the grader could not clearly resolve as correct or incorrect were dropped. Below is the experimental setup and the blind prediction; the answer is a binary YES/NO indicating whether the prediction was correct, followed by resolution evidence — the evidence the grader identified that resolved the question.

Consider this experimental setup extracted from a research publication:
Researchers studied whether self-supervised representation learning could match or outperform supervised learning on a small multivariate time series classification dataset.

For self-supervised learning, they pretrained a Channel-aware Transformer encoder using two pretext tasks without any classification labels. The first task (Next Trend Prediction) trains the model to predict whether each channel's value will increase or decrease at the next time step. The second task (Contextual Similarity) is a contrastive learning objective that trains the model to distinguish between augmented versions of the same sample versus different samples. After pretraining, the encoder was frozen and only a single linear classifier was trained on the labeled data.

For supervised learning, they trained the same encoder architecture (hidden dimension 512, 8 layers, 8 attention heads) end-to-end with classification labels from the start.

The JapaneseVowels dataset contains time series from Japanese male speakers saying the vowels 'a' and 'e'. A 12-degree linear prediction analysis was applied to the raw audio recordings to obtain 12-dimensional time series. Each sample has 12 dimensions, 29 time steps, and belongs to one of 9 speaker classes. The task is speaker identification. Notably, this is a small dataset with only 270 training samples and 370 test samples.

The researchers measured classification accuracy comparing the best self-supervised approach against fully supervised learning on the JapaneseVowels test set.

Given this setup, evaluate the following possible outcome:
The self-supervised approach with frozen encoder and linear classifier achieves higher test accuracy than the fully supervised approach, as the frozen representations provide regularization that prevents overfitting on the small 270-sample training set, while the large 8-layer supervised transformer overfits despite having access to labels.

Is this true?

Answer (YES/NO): YES